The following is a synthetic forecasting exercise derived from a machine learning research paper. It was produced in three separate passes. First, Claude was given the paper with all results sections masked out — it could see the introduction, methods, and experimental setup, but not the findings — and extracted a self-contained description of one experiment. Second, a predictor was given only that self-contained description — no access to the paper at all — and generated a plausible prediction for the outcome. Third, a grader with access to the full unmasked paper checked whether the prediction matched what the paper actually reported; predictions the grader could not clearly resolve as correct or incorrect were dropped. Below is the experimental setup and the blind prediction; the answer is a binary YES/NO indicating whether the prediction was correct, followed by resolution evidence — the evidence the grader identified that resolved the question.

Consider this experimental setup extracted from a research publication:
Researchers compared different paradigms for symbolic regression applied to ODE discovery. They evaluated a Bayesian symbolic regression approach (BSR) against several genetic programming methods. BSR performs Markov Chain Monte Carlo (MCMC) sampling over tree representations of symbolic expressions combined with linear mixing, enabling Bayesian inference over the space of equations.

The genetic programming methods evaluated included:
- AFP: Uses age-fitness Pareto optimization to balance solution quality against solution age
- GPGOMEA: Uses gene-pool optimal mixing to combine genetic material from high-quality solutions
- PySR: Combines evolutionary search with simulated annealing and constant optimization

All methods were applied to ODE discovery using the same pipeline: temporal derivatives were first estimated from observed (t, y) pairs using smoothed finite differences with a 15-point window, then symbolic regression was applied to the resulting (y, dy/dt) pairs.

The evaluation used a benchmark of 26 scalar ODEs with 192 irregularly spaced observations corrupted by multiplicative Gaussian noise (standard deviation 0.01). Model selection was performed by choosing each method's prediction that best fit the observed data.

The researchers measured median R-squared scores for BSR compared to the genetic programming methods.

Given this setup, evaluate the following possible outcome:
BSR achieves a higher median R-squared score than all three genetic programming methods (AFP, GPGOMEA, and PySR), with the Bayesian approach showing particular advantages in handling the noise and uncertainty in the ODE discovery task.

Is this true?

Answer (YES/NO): NO